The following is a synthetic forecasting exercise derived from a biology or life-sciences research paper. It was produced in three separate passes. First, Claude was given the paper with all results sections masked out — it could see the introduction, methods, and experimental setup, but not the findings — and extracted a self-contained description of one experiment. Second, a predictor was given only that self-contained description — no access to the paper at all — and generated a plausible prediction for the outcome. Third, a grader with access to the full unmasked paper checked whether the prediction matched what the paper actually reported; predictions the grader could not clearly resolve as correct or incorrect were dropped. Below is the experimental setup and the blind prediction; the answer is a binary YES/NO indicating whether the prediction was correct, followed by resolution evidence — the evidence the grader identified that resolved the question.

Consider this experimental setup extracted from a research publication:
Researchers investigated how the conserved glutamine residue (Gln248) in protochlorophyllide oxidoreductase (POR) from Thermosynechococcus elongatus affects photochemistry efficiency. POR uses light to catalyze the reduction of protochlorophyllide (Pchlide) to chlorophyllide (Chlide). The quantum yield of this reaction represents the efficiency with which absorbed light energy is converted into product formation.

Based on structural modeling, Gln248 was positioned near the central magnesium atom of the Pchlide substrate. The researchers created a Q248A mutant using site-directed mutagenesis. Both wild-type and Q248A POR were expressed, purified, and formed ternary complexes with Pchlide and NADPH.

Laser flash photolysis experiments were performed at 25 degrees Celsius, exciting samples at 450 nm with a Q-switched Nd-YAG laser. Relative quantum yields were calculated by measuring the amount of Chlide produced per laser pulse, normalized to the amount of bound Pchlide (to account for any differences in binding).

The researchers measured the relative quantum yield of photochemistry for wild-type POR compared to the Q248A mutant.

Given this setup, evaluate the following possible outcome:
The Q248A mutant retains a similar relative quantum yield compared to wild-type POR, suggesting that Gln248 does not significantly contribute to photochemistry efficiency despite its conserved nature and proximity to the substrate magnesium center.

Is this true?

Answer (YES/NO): NO